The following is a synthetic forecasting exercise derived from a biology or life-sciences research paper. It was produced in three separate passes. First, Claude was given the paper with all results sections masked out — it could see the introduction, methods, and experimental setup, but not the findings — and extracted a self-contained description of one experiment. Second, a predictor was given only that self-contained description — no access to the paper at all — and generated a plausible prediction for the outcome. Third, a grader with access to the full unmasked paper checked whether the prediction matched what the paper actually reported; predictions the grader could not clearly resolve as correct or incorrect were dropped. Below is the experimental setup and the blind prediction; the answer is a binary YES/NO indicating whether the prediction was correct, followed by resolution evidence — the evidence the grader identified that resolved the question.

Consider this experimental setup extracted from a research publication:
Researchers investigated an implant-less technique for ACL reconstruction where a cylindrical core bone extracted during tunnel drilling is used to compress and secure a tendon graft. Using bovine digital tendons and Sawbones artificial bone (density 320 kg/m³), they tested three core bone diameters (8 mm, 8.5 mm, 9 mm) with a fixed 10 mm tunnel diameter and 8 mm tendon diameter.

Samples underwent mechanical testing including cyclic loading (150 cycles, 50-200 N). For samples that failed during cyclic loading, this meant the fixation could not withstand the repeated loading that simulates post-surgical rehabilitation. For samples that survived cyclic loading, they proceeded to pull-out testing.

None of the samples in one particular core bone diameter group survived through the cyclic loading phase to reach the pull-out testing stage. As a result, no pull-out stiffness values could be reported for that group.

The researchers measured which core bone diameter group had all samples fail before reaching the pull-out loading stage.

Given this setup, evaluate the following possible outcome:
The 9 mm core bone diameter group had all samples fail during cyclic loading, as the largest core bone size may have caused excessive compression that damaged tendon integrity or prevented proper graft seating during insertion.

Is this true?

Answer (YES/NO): NO